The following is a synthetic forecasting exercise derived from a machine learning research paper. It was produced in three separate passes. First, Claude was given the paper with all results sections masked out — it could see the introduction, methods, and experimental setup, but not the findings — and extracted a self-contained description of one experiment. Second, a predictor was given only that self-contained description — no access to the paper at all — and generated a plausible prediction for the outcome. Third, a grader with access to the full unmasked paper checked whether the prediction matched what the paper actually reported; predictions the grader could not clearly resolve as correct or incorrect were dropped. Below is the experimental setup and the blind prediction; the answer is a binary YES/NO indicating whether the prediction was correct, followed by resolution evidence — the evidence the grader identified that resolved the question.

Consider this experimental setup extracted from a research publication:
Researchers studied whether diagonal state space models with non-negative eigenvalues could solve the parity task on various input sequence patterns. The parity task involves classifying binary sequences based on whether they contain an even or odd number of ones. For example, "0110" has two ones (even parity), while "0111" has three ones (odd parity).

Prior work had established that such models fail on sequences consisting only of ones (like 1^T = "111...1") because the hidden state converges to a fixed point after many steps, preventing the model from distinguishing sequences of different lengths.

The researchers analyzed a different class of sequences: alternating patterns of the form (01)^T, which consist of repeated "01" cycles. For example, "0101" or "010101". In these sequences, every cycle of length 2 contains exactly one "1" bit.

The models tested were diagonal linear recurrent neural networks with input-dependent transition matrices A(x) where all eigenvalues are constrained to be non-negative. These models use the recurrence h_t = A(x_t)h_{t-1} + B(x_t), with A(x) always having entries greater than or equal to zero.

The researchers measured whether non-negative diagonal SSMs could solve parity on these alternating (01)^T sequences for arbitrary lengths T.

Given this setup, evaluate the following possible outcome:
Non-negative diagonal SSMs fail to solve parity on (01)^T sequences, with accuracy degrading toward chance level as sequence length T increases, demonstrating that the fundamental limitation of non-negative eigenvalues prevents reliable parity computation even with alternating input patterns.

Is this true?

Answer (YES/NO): YES